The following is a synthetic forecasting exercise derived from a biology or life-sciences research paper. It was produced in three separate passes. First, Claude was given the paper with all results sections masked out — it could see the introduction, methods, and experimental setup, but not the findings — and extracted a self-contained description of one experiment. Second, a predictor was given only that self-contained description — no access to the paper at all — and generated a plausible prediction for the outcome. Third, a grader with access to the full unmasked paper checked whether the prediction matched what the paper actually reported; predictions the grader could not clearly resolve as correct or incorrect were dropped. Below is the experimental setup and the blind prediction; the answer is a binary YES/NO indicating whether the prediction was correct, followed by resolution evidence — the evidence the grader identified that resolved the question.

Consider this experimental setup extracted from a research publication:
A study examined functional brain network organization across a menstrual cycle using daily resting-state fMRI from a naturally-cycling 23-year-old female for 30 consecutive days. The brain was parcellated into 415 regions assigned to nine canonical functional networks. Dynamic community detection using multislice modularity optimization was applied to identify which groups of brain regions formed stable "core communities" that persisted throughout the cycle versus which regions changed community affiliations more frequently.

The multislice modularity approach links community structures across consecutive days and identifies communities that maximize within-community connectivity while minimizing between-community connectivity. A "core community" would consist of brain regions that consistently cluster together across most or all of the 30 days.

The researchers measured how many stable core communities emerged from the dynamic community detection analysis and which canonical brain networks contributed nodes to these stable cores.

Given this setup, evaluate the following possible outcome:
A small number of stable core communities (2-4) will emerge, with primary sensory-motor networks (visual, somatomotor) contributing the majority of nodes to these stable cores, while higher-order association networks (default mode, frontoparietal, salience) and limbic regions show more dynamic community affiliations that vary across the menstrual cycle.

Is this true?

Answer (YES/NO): NO